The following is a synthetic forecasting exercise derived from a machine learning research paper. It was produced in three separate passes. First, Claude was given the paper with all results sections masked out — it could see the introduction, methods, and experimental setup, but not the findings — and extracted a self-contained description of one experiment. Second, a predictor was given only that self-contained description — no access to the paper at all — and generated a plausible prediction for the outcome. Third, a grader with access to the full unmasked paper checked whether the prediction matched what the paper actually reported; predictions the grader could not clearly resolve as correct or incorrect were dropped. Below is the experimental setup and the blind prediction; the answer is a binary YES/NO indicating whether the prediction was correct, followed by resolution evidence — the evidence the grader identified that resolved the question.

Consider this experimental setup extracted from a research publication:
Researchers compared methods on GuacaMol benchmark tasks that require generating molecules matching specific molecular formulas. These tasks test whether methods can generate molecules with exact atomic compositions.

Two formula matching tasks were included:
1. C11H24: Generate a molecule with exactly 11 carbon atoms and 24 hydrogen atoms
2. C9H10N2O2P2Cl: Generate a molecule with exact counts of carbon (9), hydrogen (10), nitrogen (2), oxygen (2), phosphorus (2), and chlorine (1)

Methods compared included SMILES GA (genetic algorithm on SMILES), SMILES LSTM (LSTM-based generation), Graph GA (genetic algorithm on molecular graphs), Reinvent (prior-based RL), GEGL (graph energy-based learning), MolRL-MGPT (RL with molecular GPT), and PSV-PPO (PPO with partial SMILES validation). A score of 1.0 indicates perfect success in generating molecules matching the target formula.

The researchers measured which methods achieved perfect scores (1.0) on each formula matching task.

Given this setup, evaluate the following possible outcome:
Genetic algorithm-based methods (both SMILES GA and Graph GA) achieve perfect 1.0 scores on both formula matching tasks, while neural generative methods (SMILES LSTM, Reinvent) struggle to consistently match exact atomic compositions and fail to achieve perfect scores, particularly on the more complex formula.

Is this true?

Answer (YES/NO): NO